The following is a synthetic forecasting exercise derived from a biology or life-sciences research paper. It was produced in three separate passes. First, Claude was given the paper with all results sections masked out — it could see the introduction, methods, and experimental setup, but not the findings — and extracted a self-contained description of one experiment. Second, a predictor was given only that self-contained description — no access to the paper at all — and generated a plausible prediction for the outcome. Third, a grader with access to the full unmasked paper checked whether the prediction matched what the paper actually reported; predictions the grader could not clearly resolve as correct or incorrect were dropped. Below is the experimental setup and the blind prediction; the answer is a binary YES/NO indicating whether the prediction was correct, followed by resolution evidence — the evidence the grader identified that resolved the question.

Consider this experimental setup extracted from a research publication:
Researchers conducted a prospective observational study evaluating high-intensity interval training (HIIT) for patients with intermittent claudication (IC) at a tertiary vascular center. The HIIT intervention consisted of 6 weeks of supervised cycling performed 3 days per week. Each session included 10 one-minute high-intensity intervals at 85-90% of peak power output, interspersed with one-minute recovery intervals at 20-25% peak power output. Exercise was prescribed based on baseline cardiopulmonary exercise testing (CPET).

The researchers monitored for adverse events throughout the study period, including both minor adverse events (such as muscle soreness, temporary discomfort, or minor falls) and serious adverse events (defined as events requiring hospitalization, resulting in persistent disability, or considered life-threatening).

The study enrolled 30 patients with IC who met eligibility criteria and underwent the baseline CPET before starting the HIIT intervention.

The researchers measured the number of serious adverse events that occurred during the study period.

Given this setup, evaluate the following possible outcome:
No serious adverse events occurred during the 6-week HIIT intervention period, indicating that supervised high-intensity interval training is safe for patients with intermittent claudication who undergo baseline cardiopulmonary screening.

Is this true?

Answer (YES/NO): NO